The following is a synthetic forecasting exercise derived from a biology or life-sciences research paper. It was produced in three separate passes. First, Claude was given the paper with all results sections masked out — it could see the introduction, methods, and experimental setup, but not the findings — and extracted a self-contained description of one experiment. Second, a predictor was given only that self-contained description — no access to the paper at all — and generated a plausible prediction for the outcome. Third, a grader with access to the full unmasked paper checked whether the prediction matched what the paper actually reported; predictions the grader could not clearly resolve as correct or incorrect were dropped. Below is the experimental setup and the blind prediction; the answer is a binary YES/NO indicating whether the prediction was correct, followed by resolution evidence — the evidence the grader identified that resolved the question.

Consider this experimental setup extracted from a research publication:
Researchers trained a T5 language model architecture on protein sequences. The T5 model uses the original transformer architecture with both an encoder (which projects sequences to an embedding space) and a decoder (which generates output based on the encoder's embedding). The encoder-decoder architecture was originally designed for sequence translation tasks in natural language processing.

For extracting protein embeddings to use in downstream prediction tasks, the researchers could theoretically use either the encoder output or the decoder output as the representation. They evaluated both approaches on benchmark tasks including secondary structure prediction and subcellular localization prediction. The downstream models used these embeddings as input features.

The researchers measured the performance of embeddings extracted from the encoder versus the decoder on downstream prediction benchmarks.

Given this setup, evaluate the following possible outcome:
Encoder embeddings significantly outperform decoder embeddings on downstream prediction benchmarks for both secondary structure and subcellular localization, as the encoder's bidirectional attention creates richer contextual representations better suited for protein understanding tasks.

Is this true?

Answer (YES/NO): YES